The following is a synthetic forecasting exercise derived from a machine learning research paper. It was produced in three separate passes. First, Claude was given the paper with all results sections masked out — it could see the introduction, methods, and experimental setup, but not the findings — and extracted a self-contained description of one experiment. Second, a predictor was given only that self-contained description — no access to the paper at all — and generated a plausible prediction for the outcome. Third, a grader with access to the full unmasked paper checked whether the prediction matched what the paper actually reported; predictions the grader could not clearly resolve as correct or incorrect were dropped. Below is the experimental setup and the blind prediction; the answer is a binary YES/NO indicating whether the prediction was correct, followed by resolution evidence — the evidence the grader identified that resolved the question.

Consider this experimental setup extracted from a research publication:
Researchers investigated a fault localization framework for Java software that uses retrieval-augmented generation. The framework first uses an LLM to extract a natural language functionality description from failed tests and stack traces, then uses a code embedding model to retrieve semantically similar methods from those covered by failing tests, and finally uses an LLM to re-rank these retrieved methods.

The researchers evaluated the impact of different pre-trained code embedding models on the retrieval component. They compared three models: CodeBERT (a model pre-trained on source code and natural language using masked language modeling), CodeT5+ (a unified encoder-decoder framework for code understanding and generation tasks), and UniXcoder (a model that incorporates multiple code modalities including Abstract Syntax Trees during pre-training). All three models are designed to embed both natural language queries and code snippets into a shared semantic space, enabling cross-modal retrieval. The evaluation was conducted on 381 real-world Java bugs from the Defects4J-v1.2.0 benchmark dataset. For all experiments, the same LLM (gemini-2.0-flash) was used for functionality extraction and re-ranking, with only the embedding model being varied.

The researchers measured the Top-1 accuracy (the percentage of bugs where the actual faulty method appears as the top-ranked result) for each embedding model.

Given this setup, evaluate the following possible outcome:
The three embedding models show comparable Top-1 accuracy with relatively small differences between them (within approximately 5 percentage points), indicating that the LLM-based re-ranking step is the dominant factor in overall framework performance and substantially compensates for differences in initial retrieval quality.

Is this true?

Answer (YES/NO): NO